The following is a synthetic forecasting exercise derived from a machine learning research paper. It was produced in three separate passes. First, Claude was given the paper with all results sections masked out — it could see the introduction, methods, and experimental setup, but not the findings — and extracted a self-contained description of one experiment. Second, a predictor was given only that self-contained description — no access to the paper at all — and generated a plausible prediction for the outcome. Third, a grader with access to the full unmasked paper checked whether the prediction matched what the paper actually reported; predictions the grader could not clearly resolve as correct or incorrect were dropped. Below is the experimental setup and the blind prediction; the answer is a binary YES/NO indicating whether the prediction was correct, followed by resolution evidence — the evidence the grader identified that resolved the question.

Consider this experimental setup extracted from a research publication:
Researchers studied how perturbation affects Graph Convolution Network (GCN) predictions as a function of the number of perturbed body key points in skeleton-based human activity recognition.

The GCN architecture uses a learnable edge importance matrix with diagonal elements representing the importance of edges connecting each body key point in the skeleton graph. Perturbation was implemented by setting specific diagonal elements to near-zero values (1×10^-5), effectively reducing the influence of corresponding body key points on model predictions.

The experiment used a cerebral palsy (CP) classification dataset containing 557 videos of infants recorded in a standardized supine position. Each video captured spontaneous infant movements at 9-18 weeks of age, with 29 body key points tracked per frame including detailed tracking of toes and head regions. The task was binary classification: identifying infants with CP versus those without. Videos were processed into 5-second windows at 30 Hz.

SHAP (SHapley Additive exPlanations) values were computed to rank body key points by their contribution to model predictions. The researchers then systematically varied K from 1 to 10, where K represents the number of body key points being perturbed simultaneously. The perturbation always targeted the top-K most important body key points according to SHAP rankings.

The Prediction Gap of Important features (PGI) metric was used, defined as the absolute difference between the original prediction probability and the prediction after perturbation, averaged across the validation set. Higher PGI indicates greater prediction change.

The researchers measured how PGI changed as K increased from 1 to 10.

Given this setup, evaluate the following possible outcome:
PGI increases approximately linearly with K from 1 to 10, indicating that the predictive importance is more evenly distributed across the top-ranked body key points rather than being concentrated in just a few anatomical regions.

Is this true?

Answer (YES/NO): NO